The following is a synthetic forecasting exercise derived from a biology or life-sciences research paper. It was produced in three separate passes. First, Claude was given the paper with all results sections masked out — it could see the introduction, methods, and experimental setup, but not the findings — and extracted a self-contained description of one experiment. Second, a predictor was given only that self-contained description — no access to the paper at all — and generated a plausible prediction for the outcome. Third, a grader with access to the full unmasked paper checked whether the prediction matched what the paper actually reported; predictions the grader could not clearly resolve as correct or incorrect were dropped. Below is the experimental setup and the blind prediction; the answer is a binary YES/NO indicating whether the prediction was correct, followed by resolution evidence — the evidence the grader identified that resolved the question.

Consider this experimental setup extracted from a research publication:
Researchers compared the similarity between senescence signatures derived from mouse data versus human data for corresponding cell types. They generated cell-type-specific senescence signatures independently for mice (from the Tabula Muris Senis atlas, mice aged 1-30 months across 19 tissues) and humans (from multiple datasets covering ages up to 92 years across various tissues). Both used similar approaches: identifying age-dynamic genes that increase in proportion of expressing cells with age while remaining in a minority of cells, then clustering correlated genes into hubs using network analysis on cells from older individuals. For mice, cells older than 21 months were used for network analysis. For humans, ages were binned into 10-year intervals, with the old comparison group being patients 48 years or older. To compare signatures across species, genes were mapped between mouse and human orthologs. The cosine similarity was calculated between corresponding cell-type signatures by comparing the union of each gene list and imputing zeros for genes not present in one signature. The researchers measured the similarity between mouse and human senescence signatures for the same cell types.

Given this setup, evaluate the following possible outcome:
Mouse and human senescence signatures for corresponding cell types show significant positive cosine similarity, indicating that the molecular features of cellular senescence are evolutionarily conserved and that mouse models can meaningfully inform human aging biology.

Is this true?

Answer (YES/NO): NO